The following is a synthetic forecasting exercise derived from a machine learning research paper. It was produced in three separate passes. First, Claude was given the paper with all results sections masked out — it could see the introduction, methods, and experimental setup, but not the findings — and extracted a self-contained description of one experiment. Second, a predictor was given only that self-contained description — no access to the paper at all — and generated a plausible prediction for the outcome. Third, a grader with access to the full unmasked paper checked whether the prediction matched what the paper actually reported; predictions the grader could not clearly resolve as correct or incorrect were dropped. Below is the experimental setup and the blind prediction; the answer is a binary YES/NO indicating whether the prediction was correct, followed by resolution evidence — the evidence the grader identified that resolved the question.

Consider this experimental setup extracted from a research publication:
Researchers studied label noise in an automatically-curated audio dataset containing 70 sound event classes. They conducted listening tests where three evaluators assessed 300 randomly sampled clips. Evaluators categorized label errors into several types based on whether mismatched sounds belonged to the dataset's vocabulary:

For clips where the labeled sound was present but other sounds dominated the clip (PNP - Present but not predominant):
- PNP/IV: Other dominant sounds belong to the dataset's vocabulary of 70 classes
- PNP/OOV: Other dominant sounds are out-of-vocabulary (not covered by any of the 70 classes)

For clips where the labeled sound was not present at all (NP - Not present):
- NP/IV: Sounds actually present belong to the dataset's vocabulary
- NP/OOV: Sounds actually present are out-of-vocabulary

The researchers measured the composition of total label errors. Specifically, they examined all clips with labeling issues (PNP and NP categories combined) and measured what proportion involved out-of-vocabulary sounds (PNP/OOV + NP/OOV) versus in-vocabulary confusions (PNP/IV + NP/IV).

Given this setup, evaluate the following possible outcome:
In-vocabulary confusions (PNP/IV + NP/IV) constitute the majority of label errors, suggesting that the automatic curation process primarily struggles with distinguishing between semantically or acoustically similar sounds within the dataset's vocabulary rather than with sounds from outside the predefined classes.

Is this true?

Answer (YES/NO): NO